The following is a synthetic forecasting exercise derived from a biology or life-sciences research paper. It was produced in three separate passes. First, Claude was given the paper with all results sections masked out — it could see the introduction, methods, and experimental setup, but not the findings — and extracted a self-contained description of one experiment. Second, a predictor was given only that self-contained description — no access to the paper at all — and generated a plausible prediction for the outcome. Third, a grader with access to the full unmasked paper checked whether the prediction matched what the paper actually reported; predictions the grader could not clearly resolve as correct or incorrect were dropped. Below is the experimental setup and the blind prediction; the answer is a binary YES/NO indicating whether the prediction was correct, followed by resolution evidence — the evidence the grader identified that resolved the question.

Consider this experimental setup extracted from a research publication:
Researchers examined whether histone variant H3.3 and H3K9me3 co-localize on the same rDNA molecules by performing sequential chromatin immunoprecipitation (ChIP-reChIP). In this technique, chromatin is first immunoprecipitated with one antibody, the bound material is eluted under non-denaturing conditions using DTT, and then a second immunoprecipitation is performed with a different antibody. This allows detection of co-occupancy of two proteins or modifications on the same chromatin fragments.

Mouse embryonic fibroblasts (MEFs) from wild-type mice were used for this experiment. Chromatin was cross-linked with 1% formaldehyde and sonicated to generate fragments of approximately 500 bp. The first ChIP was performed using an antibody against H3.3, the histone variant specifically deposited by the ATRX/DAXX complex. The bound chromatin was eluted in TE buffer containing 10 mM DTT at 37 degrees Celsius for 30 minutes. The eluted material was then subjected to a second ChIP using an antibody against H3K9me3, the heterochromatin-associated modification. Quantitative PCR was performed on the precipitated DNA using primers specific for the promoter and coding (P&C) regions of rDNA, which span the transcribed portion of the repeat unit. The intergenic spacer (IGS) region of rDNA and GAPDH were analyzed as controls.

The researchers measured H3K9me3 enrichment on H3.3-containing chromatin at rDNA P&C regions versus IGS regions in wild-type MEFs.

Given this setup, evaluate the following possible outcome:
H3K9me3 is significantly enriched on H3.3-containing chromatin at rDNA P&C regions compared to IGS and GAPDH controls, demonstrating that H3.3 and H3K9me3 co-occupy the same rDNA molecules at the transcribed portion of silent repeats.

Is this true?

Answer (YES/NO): YES